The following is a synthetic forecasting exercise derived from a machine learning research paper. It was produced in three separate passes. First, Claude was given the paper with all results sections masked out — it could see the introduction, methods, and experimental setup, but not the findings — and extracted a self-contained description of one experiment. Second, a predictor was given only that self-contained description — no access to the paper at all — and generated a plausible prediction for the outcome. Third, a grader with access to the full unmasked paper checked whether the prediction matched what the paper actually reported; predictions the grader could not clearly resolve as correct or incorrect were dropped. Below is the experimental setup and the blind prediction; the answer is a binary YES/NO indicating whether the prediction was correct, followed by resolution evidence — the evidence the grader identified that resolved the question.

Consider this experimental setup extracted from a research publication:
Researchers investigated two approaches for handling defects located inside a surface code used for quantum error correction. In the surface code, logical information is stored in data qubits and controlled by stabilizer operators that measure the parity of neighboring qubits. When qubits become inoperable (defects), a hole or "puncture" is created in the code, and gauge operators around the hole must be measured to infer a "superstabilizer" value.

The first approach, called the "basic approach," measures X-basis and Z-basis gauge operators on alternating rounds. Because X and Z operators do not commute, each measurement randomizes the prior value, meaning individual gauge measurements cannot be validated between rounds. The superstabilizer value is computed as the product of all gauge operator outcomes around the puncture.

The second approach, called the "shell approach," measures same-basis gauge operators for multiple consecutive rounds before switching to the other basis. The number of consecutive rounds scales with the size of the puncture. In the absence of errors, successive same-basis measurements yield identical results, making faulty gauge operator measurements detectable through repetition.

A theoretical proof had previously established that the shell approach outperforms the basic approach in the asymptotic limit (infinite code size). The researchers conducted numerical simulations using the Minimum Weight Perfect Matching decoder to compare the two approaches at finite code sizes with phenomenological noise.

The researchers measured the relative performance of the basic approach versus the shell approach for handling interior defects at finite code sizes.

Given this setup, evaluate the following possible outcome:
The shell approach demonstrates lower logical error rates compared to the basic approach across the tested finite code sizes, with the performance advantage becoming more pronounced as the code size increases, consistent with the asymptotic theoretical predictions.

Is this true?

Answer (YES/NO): NO